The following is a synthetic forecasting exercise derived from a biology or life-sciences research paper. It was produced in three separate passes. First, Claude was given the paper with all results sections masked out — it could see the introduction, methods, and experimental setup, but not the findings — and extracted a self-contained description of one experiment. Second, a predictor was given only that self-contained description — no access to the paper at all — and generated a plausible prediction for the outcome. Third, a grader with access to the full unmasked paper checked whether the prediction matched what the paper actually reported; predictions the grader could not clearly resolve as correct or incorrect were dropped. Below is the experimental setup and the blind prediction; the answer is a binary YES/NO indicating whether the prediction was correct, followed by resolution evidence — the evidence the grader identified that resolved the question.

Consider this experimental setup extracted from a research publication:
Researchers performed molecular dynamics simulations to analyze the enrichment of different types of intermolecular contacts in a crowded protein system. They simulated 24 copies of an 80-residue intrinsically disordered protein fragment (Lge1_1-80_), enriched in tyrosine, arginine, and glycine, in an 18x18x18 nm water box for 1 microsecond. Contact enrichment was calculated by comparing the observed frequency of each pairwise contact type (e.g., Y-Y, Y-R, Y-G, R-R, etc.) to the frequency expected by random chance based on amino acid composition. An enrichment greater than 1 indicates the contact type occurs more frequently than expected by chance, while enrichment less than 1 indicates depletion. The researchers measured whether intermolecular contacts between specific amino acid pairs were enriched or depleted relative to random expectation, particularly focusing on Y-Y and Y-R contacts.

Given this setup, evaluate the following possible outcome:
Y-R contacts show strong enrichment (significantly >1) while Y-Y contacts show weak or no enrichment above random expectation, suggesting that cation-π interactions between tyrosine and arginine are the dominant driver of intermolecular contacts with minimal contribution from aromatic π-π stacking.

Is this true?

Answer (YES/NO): NO